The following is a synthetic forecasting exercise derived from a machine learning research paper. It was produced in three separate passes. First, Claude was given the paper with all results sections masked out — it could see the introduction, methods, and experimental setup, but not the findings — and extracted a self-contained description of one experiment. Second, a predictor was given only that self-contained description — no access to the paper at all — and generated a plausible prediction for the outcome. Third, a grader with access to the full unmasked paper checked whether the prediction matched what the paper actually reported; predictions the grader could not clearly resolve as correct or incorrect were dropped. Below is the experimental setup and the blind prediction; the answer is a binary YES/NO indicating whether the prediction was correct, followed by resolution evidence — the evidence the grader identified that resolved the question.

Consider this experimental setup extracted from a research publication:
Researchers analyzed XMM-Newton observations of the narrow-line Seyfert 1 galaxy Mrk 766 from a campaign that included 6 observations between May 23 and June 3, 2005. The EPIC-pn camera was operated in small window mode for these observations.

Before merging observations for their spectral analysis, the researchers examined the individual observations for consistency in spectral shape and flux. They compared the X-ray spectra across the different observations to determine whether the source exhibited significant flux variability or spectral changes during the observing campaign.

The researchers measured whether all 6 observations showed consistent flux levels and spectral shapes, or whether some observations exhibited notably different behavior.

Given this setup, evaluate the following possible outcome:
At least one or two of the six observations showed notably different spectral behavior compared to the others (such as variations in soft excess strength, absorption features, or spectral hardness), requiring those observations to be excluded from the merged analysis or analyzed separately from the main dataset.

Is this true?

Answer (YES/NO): YES